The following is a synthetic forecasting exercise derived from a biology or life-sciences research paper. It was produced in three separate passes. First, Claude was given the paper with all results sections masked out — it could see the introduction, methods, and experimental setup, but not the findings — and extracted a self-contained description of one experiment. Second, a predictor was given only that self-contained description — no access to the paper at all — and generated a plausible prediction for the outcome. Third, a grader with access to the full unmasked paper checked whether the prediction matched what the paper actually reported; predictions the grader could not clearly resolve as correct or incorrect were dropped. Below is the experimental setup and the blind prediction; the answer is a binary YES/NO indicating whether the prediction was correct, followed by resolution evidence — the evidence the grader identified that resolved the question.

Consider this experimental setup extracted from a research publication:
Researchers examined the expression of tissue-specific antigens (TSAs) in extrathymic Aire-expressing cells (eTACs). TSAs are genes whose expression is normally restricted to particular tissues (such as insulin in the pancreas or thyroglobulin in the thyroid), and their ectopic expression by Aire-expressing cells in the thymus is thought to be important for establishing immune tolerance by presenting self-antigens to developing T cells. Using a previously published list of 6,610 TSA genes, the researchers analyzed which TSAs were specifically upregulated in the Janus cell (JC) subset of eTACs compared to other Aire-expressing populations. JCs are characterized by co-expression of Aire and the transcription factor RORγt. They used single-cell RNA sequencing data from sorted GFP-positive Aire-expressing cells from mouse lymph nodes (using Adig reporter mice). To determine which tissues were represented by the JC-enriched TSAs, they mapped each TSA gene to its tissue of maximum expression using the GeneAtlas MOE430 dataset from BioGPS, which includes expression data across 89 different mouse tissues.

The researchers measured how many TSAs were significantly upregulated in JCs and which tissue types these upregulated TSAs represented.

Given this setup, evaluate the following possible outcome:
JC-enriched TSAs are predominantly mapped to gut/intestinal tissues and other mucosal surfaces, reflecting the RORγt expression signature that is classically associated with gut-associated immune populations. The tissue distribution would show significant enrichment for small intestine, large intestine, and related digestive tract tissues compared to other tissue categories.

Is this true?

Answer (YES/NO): NO